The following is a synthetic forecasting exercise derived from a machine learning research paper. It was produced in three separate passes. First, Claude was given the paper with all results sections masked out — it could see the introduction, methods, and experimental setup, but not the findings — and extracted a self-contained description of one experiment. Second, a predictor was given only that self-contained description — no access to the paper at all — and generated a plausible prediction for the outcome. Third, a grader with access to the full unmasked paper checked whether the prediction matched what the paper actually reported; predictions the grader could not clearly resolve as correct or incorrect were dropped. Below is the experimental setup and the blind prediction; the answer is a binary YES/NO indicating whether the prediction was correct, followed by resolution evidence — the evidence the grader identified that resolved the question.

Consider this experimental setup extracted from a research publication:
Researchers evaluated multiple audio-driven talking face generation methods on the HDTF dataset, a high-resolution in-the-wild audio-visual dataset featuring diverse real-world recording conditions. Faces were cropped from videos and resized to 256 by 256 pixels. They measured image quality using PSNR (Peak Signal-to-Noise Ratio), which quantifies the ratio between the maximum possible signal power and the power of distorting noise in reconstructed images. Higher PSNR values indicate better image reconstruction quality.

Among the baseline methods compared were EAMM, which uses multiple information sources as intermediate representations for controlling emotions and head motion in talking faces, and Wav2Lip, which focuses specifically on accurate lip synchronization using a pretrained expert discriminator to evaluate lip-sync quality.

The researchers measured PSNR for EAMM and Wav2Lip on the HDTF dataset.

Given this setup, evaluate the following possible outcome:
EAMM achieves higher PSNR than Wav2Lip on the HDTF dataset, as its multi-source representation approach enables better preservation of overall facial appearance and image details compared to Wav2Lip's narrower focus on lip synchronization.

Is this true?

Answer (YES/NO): NO